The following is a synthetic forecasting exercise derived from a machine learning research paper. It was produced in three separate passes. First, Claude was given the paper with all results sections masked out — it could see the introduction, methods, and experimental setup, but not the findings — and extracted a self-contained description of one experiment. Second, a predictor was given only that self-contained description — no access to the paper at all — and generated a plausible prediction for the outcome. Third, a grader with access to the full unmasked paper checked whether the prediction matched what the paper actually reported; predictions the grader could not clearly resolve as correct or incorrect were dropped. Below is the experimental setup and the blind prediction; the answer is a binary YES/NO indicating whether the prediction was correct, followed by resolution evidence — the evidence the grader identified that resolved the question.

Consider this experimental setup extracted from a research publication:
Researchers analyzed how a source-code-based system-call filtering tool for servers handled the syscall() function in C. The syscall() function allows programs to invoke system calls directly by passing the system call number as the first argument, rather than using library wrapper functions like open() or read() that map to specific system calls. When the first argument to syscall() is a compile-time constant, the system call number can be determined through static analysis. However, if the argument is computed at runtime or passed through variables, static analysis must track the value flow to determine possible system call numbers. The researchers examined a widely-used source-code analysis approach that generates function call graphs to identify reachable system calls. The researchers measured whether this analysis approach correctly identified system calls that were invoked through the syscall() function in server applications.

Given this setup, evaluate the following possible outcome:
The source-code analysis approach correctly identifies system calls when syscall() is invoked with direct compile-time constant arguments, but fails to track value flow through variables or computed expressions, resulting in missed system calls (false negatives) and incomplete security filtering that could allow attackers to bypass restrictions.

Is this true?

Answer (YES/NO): NO